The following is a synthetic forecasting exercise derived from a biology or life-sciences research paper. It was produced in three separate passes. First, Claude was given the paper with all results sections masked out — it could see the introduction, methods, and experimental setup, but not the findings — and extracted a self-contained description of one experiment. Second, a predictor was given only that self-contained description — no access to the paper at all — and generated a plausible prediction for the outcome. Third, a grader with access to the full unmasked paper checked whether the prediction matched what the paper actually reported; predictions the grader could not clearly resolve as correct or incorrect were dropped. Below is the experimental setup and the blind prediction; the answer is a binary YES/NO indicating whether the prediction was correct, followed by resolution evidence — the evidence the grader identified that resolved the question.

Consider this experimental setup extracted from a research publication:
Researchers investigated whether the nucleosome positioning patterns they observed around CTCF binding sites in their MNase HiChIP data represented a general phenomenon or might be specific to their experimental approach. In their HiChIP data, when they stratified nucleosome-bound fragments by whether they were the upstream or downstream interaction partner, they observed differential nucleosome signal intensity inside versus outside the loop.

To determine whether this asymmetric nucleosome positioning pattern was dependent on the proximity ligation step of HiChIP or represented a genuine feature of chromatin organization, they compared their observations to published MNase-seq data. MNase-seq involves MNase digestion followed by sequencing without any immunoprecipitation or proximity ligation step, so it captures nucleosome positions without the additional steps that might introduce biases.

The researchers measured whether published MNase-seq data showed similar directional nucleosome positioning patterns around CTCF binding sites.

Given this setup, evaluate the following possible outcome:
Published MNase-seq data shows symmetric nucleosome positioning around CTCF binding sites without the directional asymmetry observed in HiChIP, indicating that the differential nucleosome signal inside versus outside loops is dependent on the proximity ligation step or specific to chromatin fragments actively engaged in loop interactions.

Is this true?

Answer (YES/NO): NO